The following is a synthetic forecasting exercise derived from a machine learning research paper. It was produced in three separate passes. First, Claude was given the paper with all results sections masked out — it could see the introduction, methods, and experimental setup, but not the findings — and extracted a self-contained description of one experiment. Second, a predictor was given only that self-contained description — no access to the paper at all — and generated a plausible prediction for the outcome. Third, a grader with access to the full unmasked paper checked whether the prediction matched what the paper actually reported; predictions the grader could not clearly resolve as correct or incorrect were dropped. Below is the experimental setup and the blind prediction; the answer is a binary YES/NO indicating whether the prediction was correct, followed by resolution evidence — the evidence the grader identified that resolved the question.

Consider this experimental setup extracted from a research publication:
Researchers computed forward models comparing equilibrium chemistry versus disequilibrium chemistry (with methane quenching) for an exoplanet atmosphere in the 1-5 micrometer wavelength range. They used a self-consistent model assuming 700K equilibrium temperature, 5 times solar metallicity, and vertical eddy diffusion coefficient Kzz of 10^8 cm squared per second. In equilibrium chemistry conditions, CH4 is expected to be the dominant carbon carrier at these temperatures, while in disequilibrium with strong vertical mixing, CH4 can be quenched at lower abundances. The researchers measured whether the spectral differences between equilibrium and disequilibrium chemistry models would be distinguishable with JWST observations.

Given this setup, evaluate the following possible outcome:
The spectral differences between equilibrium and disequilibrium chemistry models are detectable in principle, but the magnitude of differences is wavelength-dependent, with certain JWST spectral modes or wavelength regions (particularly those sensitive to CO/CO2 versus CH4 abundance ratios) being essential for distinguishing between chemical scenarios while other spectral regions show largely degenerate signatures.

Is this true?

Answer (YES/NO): YES